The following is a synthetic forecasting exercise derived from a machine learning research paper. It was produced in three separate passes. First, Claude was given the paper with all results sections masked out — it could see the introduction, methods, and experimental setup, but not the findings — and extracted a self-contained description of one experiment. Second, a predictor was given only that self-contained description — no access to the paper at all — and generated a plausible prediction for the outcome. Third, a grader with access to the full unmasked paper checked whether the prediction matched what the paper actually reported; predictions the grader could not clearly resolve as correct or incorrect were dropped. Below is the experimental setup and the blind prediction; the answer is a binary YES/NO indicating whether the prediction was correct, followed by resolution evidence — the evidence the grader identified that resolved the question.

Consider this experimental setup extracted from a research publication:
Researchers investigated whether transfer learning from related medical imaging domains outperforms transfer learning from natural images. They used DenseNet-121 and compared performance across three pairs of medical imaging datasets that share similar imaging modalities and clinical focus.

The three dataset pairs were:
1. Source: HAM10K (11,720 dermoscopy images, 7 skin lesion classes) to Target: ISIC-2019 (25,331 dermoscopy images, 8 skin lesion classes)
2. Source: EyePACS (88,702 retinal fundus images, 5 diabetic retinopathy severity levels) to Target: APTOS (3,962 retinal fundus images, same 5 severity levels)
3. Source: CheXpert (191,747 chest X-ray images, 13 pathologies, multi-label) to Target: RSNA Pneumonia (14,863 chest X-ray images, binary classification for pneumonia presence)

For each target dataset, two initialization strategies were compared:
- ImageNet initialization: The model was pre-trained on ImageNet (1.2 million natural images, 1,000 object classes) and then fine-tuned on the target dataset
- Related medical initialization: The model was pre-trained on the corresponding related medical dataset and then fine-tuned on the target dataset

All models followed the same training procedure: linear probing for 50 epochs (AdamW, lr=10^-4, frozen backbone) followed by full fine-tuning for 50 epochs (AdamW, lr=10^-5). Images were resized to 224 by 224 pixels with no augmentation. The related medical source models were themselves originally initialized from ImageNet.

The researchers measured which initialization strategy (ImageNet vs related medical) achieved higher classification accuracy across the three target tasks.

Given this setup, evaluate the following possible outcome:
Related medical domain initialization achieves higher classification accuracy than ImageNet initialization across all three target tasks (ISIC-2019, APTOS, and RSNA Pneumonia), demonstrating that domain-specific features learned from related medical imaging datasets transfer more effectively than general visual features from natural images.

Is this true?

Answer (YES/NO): NO